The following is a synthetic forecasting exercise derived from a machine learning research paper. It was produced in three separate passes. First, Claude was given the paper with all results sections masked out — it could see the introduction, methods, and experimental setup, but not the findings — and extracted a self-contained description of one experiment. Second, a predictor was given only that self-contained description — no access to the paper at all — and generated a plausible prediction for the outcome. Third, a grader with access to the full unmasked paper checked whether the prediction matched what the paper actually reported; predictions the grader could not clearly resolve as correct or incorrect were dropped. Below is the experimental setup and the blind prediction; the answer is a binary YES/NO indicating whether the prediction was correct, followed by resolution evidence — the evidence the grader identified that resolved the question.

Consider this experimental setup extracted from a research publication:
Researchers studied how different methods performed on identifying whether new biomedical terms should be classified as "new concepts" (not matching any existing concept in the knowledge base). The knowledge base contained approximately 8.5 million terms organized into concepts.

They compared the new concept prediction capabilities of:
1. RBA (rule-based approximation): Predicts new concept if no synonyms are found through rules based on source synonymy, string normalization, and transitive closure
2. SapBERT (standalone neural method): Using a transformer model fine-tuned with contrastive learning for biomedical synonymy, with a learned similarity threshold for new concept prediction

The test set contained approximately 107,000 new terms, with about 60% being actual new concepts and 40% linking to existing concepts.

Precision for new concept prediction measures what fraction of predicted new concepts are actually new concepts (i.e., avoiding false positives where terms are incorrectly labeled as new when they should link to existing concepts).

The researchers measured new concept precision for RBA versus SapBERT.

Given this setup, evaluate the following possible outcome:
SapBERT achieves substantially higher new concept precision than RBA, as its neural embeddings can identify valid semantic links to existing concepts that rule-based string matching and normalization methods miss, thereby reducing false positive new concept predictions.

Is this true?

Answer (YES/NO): NO